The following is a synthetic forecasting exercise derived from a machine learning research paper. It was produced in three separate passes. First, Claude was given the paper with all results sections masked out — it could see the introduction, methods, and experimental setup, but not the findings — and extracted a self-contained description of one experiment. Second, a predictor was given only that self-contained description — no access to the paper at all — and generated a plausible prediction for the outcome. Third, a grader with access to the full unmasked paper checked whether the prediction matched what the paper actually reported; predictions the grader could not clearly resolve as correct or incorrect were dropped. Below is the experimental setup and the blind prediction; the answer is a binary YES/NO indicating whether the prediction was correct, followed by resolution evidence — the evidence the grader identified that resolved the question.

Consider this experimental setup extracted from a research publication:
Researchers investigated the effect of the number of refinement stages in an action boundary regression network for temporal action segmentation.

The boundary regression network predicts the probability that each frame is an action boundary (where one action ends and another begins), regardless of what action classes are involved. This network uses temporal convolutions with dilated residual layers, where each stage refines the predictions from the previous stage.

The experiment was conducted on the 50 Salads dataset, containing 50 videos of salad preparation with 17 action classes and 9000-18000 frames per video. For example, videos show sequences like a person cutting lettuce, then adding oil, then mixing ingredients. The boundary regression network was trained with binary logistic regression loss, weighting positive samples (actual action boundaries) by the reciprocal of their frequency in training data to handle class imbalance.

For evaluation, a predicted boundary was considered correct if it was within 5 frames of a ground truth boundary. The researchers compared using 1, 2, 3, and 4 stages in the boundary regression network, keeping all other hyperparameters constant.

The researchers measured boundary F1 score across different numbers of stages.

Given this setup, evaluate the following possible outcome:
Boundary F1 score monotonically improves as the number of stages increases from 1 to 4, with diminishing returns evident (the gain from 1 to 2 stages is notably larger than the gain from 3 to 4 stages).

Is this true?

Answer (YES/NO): NO